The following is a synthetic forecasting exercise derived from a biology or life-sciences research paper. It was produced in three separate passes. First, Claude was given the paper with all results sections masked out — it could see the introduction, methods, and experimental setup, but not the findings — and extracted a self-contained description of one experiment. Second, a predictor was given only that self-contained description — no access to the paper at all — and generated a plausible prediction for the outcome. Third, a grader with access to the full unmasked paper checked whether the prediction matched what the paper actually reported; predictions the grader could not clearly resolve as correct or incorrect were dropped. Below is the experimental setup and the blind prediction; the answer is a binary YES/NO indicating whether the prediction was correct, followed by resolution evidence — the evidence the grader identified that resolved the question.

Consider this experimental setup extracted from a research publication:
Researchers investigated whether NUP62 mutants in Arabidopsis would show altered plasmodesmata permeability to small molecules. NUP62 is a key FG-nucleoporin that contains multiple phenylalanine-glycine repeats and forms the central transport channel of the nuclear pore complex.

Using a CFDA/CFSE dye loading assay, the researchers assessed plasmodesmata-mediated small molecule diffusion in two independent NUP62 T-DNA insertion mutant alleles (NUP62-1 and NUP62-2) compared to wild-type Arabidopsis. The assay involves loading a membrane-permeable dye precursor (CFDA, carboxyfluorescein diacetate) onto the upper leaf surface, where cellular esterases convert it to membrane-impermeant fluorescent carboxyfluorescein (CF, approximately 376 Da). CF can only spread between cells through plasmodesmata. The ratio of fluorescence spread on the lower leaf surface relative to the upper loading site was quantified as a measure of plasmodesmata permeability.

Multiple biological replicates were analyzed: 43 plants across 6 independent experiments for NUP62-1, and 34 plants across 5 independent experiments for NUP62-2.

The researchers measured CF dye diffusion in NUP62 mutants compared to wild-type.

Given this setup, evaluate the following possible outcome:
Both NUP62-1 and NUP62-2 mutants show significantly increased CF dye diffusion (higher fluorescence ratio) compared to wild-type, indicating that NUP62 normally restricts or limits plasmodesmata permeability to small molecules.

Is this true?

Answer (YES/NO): NO